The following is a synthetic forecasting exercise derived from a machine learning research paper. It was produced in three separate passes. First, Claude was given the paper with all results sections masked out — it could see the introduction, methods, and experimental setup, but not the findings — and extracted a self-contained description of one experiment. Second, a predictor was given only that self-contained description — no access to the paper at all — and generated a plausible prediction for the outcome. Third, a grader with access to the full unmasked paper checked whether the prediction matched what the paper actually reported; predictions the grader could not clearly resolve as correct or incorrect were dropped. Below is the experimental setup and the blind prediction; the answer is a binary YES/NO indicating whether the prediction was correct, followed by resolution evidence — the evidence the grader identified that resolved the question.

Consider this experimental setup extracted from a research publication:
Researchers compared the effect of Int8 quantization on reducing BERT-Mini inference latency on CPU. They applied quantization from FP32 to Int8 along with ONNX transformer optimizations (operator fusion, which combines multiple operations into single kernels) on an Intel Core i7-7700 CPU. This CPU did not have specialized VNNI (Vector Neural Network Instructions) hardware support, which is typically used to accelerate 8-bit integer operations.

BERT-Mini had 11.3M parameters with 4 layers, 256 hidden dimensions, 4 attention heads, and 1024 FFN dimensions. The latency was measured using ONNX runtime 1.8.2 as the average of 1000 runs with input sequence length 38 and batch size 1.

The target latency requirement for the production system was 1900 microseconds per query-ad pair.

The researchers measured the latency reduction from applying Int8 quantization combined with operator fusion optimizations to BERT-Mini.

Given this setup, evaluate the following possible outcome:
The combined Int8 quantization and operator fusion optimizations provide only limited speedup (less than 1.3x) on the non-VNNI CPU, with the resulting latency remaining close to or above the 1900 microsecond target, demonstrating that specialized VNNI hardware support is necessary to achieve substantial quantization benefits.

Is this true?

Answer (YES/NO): YES